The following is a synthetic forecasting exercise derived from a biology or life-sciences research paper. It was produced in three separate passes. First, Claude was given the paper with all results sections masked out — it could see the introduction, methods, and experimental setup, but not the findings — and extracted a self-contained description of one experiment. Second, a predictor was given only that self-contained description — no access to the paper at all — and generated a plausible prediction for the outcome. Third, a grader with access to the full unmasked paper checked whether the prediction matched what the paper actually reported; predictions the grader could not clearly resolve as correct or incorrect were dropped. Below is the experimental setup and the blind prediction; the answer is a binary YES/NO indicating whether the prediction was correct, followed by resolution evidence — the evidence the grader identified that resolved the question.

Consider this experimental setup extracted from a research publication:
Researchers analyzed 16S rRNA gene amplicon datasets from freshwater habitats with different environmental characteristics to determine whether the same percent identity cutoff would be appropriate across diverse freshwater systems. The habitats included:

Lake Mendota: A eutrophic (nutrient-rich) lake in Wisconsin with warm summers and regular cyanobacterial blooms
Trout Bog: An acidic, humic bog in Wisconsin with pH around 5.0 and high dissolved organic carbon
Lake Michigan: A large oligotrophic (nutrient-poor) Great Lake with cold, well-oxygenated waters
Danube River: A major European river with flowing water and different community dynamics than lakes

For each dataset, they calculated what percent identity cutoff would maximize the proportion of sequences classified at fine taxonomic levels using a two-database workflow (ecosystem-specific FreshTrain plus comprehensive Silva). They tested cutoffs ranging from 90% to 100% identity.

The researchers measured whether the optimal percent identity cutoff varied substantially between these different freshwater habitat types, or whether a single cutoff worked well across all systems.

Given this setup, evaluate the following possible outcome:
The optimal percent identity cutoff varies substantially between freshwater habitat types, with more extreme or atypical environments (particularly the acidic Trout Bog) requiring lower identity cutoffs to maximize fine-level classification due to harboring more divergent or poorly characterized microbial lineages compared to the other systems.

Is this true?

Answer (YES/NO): NO